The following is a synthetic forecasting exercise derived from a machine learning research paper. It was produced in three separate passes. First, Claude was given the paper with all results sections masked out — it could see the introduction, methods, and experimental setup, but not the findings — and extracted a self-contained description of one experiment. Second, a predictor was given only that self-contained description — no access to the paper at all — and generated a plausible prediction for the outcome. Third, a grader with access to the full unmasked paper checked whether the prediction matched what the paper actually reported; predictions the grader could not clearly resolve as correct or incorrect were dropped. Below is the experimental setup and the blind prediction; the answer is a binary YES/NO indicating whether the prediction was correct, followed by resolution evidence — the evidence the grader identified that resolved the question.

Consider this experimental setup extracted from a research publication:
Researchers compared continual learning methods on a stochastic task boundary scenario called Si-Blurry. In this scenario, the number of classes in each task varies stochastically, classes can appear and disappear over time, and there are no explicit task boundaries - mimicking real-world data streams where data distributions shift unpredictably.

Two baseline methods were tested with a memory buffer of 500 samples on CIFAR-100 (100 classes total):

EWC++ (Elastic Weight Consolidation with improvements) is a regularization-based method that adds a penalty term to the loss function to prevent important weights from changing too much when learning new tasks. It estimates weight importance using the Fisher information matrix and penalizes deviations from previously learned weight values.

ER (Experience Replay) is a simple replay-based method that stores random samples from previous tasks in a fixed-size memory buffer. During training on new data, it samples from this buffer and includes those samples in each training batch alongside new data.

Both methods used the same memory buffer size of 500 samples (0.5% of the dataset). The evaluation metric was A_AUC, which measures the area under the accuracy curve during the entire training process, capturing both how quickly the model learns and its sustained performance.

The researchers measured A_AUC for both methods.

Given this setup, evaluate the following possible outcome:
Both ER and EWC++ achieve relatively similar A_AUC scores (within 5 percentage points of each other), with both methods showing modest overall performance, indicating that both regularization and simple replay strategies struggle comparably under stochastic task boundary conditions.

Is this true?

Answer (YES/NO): NO